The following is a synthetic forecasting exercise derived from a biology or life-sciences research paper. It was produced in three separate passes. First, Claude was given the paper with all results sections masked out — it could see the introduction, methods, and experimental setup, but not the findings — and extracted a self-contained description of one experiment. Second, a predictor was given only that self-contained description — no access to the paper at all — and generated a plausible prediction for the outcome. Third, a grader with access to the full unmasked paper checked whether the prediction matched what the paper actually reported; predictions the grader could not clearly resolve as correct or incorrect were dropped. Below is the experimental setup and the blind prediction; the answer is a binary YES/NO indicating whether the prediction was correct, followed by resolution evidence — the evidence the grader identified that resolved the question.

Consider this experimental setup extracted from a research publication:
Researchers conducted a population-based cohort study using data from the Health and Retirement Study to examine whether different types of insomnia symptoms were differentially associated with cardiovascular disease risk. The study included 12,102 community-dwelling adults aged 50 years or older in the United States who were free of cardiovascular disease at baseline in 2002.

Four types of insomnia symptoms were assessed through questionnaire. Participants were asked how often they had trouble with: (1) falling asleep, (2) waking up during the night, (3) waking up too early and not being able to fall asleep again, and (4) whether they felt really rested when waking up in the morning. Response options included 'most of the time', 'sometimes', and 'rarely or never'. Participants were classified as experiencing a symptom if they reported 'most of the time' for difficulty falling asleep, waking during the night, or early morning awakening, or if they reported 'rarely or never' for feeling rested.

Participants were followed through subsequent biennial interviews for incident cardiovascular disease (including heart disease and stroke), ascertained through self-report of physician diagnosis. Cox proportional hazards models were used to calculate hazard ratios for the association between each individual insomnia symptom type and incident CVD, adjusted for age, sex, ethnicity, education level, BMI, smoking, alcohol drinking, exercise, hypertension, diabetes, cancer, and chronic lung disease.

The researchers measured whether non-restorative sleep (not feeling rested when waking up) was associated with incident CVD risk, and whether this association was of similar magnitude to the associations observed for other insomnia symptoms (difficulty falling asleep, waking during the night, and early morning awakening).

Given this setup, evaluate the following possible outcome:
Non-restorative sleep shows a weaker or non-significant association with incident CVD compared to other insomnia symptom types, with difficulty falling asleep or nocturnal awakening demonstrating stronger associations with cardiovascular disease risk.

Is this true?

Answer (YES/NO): YES